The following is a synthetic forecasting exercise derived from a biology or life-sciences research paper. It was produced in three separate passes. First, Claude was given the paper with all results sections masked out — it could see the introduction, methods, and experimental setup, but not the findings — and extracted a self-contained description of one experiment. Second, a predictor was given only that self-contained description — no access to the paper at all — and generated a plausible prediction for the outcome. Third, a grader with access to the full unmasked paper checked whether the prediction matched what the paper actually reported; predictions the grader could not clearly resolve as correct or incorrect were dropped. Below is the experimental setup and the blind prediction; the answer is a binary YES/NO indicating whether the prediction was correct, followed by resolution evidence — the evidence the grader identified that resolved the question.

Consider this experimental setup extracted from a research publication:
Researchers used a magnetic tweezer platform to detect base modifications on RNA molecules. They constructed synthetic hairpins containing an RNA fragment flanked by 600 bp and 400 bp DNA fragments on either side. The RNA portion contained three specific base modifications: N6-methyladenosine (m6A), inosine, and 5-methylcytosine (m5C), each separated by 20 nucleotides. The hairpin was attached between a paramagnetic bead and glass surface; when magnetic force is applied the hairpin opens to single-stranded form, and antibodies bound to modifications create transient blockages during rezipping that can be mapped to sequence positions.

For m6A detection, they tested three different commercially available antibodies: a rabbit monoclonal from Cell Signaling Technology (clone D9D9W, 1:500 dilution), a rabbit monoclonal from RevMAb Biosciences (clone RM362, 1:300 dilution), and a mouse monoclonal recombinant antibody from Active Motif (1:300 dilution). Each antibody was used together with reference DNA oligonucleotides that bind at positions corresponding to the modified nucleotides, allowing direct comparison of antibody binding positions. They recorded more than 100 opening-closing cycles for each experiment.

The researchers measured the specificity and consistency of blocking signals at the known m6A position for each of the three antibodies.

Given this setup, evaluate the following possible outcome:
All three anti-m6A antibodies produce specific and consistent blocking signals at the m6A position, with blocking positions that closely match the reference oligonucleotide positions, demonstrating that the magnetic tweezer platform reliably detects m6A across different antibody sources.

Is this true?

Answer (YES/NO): NO